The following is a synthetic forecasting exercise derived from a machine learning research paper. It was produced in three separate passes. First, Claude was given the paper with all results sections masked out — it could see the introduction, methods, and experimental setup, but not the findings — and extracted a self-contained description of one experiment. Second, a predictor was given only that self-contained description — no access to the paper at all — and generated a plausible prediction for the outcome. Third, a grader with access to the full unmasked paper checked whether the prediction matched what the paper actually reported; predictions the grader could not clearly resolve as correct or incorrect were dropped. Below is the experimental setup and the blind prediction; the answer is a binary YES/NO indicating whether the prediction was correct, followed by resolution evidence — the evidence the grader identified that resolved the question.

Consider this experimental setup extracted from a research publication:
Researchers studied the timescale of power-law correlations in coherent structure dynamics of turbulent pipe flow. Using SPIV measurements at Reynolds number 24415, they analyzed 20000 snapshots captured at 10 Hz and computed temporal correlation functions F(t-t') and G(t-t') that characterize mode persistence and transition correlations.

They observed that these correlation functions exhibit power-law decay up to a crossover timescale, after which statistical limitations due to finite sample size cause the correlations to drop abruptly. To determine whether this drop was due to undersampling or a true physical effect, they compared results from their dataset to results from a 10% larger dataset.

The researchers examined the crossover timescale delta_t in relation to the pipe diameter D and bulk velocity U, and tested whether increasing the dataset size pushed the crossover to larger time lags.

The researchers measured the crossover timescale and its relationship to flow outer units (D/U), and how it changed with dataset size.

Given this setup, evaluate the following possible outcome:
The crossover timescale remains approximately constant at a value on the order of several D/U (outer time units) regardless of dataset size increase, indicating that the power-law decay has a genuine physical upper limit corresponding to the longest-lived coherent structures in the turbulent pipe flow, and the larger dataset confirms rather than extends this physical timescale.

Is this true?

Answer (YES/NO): NO